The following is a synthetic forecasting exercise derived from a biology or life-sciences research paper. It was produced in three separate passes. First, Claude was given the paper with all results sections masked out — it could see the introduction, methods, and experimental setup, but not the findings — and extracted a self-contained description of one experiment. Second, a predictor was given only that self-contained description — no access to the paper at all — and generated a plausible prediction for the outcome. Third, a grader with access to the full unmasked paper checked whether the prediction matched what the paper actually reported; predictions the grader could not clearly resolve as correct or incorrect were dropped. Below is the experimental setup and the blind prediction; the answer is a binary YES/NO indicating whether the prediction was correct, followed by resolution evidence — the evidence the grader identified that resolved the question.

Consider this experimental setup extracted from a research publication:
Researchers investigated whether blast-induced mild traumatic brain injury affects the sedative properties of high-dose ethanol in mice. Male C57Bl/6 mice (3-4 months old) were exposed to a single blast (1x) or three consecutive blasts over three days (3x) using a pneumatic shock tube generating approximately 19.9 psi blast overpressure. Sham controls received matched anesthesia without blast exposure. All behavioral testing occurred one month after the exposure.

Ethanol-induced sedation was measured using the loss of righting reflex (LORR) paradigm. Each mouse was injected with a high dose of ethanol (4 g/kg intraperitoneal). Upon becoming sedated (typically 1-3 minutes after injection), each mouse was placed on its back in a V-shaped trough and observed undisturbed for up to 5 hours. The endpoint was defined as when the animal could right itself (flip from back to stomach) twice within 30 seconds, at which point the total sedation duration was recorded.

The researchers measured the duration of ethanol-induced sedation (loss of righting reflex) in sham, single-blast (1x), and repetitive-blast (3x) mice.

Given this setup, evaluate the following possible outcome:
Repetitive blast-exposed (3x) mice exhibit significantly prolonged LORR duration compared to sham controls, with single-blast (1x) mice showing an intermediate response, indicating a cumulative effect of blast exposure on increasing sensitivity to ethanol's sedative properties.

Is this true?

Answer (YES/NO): NO